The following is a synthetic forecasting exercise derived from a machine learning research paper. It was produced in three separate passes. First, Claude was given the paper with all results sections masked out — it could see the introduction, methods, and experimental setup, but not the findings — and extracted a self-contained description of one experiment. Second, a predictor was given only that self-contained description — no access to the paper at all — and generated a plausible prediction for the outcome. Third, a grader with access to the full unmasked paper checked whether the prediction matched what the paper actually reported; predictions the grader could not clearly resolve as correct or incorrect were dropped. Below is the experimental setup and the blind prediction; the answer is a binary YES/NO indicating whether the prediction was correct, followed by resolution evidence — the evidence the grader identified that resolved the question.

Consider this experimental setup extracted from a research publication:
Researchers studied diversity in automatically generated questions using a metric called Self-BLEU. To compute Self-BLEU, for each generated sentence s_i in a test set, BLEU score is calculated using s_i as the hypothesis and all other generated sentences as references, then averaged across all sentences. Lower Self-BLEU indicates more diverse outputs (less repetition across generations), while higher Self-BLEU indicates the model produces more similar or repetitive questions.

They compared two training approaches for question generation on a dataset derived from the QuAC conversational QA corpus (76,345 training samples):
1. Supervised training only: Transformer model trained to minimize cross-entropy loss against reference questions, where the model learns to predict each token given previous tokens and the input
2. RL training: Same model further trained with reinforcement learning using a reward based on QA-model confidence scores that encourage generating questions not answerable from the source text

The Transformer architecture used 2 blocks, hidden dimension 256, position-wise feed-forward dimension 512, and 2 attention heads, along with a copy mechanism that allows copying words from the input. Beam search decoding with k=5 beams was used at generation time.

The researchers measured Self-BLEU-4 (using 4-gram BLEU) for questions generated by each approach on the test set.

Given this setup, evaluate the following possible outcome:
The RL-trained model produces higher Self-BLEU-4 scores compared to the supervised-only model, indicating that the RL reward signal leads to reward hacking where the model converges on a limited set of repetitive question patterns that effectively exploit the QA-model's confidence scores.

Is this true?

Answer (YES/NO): YES